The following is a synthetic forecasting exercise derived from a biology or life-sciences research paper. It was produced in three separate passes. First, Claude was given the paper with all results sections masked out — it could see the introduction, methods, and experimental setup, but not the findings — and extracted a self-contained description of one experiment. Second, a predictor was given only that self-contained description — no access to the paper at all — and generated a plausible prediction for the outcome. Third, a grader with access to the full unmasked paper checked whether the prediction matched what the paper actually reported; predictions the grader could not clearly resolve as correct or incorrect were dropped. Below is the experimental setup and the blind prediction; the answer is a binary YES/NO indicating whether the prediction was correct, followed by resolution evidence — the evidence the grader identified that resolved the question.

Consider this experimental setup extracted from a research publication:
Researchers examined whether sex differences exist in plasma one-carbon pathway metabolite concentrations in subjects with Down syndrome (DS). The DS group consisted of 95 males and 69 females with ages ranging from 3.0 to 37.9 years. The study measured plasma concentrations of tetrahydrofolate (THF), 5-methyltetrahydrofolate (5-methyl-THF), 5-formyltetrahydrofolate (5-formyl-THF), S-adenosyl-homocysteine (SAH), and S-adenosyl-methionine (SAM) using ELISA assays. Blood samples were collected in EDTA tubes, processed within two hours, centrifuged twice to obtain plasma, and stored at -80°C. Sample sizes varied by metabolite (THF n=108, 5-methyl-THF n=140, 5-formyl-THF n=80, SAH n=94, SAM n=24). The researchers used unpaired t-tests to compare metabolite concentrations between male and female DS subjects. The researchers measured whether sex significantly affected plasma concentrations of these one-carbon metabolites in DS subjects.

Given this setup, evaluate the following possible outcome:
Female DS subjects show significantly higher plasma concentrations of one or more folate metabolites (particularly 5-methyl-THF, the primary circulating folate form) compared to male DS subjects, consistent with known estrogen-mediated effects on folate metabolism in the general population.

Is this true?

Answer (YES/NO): NO